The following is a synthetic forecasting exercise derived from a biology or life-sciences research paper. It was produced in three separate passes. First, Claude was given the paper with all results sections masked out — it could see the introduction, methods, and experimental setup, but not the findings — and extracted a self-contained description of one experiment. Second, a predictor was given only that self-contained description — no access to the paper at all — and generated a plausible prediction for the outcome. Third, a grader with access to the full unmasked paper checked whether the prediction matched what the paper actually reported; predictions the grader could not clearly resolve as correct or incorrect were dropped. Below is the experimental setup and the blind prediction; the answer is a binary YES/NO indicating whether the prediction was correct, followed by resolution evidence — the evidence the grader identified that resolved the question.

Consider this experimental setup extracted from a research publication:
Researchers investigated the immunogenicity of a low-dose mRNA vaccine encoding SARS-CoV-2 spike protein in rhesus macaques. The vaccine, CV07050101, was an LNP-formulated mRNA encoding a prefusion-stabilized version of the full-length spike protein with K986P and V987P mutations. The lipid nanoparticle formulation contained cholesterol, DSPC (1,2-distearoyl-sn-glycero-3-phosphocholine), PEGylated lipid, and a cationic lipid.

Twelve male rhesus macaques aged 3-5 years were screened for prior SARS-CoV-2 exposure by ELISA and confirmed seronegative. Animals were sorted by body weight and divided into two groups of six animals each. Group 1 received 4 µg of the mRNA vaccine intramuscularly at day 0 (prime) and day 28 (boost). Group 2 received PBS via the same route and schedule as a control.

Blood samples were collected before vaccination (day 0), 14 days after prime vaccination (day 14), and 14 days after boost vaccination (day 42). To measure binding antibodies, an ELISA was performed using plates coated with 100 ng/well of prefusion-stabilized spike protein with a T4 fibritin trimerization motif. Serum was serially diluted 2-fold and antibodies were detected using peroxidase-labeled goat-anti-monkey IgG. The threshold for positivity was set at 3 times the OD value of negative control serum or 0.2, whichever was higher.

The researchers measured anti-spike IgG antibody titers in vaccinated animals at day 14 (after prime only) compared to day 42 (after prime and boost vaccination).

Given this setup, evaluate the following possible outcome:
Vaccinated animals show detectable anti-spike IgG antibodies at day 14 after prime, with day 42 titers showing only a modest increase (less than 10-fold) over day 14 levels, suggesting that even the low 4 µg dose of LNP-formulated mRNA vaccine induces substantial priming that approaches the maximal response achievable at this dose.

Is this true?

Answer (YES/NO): NO